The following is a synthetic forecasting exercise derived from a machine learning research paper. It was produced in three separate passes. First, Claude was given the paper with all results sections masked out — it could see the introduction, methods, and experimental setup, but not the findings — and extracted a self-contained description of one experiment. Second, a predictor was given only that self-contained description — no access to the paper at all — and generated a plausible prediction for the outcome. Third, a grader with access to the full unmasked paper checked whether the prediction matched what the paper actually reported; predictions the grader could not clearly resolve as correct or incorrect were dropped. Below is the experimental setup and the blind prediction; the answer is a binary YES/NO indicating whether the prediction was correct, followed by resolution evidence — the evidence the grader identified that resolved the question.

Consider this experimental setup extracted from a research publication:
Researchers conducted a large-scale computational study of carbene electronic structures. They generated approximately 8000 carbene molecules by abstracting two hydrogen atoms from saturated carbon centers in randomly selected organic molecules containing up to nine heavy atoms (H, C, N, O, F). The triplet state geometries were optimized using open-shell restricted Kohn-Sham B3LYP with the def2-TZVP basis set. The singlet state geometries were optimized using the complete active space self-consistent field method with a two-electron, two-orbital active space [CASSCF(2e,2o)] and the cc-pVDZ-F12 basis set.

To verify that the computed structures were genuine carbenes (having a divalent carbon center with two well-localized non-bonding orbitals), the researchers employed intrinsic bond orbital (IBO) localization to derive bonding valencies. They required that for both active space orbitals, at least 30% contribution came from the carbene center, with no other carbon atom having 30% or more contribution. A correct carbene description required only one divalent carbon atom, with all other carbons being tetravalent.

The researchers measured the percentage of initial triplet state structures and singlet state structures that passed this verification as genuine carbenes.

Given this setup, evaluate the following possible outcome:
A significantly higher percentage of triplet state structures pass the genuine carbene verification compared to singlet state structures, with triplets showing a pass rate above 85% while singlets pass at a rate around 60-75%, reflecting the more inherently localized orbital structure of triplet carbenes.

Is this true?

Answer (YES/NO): NO